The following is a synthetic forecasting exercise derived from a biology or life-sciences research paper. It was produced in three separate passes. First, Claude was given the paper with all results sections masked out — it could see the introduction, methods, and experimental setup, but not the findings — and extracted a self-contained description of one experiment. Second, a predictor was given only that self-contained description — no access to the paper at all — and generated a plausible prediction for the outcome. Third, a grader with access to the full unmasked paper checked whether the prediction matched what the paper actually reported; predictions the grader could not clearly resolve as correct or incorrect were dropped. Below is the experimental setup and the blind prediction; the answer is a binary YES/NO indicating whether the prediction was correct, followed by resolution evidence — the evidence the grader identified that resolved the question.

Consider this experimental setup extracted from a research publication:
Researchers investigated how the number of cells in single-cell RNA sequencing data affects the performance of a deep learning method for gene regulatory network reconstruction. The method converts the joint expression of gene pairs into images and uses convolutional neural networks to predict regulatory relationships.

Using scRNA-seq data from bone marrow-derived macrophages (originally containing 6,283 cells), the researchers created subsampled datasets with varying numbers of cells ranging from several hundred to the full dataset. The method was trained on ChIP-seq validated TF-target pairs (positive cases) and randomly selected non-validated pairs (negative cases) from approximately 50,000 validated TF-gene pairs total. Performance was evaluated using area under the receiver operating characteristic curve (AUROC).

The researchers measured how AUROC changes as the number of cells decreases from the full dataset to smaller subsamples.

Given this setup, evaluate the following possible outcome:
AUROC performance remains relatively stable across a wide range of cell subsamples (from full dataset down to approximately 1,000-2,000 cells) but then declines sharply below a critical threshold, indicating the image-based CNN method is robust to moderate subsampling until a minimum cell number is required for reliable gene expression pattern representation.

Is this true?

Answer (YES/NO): NO